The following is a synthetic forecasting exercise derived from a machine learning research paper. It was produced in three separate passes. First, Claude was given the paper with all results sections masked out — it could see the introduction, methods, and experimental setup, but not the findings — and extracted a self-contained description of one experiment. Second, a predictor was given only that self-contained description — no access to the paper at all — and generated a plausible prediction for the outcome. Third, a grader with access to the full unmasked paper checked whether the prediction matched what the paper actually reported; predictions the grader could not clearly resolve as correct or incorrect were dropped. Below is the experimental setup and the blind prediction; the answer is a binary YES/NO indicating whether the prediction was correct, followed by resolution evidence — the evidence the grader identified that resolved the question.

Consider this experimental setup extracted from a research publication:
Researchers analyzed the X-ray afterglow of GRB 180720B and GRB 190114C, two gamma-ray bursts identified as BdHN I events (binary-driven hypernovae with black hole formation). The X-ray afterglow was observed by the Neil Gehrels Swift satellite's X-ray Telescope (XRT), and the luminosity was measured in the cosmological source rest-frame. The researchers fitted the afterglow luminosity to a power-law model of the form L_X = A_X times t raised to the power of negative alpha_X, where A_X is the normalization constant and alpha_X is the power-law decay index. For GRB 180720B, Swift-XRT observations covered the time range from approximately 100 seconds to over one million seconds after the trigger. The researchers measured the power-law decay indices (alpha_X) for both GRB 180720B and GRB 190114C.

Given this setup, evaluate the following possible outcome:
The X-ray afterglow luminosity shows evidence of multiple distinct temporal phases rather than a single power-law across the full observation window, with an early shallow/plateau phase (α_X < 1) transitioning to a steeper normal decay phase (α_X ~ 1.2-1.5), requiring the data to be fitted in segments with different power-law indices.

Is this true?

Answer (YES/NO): NO